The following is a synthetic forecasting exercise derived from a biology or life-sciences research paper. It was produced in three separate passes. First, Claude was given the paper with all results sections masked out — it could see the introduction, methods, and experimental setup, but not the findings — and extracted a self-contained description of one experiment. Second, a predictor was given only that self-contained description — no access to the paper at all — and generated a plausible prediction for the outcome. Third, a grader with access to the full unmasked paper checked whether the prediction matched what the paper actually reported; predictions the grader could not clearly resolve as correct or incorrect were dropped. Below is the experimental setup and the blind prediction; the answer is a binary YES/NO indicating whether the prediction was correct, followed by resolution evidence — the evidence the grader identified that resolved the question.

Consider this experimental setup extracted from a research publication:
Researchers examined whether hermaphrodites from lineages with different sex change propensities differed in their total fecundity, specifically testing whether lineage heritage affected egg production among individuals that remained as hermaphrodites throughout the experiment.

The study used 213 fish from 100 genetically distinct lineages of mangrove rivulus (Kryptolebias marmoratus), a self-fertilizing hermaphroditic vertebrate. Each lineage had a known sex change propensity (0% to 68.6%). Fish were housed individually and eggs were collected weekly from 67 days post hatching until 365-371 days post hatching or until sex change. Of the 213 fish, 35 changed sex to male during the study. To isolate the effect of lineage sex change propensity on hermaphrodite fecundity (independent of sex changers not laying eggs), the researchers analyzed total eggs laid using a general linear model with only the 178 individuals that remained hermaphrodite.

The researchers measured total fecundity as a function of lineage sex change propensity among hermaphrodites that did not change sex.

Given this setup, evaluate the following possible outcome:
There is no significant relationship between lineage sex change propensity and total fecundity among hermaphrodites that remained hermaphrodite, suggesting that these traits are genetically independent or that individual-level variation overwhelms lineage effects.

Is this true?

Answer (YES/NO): NO